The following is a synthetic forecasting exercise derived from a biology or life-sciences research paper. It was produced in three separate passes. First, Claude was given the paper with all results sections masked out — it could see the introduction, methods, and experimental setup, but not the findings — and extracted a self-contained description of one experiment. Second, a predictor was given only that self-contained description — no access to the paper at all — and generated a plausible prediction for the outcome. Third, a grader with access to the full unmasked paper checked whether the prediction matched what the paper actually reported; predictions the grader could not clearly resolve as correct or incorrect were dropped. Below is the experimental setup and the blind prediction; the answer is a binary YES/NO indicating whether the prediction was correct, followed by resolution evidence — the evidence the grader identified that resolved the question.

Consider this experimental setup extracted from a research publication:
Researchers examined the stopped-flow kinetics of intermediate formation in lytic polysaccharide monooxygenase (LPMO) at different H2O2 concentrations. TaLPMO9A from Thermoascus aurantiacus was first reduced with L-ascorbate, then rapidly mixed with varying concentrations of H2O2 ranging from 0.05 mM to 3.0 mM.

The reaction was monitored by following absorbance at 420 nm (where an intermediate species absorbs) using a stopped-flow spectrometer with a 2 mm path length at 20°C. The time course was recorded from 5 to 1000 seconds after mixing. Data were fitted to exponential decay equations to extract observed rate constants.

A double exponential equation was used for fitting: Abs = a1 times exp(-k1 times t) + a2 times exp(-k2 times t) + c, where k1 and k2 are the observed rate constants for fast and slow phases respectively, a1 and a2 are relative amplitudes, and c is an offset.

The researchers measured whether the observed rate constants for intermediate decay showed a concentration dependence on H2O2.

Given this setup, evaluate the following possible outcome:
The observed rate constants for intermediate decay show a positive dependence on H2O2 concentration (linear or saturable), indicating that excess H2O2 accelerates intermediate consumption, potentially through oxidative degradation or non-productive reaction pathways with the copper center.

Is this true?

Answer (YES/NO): YES